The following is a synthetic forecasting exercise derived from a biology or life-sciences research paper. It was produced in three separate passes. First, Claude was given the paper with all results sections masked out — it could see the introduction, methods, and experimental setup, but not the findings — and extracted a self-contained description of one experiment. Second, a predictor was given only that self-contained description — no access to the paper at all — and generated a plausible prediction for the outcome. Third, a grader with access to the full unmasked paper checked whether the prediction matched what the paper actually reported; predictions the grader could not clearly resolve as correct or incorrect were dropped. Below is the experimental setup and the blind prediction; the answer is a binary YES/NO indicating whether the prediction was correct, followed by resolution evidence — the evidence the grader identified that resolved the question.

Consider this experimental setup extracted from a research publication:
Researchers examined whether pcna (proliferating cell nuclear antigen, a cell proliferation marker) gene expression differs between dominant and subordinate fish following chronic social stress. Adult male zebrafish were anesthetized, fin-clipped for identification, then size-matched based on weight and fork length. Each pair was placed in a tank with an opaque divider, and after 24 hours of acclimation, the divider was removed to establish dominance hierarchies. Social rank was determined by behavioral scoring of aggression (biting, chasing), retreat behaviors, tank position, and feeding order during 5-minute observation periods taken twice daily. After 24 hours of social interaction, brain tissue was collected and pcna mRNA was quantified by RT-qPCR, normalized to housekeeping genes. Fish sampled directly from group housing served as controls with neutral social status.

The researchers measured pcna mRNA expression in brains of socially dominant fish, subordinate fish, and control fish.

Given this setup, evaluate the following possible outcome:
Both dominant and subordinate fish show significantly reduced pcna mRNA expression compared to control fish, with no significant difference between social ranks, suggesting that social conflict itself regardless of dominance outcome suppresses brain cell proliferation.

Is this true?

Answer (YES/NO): NO